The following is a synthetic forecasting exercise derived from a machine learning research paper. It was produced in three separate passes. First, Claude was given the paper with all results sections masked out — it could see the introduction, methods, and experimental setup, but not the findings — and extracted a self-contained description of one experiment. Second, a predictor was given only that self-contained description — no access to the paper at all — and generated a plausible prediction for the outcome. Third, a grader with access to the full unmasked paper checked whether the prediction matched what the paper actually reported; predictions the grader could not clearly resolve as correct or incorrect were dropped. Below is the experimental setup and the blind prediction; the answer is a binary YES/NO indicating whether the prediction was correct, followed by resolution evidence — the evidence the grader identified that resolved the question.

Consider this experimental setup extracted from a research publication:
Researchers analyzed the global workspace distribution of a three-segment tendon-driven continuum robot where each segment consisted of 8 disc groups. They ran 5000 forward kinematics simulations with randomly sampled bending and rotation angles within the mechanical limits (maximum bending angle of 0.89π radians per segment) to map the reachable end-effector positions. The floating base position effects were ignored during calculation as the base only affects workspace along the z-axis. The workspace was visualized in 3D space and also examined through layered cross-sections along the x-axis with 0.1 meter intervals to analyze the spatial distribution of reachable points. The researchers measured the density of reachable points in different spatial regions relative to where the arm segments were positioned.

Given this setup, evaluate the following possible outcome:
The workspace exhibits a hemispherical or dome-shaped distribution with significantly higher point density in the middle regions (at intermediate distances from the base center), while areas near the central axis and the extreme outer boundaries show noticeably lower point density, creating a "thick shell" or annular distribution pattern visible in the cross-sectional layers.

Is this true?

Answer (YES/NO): NO